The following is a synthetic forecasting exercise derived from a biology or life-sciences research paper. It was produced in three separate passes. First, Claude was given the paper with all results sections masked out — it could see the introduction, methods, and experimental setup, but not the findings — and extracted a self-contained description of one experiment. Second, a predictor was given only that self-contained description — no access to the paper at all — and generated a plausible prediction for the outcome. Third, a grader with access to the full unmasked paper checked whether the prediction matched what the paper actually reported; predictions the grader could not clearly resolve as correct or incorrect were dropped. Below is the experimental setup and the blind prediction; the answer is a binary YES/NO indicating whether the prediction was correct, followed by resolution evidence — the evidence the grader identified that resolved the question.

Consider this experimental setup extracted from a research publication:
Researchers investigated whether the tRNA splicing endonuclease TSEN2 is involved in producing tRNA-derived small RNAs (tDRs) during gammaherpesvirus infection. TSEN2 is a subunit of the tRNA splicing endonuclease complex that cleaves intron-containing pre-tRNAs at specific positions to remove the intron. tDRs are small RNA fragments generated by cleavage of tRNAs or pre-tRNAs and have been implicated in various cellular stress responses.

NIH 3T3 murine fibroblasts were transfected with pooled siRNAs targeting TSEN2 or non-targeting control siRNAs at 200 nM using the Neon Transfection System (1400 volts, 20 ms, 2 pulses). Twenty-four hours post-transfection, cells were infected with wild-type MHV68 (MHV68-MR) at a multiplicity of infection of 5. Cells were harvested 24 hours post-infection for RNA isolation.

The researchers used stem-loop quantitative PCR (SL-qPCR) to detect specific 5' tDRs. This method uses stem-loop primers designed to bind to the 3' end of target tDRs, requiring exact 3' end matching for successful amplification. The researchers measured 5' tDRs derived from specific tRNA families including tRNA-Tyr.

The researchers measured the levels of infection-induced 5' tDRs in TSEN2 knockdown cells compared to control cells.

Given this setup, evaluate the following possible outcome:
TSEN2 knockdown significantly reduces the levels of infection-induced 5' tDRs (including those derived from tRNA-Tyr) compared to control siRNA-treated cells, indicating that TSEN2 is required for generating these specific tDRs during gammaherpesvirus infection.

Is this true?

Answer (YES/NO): YES